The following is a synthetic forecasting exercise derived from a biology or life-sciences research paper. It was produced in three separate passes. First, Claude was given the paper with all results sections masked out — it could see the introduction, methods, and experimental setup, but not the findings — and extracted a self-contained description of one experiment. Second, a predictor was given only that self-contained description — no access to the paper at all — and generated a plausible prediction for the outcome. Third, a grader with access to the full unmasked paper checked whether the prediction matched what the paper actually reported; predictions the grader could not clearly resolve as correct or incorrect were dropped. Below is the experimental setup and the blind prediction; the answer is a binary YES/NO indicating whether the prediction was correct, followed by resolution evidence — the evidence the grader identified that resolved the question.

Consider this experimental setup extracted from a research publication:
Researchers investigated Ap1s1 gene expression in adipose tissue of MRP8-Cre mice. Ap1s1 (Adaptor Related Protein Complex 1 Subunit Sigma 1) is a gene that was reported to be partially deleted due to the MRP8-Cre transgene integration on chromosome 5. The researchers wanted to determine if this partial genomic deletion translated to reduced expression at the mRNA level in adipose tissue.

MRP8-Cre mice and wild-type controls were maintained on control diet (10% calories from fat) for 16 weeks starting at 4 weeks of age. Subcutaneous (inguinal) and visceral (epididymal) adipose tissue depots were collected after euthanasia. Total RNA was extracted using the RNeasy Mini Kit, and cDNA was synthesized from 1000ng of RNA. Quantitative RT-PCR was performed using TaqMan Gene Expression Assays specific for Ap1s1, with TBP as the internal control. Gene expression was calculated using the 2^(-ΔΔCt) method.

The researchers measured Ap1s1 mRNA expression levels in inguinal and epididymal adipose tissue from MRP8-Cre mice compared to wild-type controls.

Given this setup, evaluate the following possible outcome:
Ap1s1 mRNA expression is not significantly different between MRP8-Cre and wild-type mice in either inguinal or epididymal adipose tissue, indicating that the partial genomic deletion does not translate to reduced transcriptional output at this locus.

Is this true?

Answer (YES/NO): NO